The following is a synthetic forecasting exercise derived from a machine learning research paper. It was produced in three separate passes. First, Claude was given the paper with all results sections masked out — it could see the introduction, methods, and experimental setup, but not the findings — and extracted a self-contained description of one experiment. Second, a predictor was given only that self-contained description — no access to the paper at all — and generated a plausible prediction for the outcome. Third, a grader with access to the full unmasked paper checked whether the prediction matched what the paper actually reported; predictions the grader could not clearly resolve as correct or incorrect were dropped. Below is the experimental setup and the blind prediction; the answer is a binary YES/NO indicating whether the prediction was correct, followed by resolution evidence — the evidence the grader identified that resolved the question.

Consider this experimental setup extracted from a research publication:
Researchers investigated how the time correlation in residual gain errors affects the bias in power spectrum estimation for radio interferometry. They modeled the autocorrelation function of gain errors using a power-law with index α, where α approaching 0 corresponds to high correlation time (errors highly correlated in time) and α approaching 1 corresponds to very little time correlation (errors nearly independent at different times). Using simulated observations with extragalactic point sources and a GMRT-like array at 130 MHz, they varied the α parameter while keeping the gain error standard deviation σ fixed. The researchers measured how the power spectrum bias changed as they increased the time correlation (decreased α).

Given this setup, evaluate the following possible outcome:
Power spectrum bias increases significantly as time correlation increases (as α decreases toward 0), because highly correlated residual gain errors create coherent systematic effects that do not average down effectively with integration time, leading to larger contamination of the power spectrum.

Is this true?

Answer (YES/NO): YES